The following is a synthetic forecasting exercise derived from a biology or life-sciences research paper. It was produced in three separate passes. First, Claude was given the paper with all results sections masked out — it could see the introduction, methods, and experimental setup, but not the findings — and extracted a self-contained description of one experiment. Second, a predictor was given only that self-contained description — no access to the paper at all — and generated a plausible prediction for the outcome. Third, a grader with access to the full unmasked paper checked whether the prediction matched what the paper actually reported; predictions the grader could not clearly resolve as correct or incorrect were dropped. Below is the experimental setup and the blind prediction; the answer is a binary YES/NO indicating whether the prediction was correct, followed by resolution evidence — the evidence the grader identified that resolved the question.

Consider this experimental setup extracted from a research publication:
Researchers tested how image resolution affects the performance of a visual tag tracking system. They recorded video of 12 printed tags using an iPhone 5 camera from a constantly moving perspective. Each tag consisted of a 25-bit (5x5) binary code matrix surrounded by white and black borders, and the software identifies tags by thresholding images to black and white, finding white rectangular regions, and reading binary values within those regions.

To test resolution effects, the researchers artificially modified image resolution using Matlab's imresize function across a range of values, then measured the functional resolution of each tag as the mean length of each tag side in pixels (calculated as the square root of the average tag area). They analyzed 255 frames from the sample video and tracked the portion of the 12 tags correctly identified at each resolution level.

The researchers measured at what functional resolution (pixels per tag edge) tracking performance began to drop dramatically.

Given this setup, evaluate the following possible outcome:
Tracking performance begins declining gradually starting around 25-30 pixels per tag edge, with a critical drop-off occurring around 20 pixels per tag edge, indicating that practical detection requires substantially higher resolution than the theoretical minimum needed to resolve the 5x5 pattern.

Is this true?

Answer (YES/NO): NO